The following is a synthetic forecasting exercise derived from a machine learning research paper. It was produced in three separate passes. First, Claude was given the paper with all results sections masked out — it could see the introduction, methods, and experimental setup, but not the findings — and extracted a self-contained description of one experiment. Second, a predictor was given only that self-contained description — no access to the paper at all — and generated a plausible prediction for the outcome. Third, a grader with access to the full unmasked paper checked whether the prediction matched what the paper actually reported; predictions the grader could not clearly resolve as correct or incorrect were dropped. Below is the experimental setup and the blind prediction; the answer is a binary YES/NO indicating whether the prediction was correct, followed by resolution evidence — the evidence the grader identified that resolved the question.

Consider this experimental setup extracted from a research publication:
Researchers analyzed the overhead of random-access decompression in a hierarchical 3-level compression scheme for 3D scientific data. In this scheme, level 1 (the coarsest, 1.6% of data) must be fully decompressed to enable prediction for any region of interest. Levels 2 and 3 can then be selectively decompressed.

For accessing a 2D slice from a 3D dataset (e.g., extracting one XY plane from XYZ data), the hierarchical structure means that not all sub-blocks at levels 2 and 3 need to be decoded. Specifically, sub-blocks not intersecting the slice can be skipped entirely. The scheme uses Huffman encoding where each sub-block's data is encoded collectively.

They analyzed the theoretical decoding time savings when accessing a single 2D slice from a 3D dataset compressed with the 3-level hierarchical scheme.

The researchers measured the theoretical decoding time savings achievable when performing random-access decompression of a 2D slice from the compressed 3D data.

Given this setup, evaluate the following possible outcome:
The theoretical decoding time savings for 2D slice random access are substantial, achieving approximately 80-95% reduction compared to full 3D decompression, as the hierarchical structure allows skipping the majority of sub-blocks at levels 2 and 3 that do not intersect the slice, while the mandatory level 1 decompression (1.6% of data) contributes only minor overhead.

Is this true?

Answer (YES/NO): NO